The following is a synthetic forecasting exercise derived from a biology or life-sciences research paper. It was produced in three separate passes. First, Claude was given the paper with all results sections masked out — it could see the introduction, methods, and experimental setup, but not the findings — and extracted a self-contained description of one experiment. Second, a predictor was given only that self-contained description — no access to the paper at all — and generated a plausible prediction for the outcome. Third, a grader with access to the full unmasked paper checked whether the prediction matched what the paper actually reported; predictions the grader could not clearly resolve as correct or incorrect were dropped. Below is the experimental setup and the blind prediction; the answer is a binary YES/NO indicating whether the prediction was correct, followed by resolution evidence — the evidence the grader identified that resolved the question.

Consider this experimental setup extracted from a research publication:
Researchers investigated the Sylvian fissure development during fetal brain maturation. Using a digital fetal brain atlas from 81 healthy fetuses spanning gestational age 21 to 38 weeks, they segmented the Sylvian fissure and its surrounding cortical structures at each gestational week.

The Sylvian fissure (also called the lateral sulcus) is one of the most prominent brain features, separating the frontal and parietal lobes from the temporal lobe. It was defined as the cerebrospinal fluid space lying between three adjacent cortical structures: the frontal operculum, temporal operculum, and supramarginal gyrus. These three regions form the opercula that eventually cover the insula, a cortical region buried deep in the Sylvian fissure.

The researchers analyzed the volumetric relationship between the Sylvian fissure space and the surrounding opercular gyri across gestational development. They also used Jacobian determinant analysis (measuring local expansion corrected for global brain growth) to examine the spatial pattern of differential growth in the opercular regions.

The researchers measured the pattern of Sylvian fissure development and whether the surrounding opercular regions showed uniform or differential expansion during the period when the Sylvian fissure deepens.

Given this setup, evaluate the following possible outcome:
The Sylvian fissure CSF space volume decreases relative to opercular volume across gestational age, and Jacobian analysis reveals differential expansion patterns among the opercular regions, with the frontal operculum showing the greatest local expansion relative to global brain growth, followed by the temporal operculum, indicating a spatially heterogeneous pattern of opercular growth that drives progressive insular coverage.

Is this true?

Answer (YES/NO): NO